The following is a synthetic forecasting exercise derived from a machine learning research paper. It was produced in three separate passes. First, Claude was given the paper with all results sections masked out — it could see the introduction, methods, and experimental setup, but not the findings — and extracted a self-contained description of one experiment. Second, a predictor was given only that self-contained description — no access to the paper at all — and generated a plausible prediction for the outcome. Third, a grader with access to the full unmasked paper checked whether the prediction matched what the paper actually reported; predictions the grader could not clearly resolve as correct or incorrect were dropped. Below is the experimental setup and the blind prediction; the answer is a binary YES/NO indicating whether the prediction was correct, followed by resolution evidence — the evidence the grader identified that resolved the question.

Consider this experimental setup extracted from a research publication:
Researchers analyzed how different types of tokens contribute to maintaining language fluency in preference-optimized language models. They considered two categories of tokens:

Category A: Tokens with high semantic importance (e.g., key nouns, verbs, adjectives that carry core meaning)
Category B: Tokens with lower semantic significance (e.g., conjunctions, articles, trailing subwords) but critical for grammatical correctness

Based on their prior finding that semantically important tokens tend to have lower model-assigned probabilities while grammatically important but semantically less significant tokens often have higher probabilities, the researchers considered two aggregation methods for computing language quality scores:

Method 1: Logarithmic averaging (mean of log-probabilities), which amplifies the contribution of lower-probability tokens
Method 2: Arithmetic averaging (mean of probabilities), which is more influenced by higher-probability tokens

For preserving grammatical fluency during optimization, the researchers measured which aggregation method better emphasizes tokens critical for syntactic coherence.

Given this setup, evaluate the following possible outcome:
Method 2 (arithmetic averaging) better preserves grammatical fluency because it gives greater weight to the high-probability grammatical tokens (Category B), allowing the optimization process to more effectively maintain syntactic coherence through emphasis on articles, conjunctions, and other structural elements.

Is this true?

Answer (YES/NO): YES